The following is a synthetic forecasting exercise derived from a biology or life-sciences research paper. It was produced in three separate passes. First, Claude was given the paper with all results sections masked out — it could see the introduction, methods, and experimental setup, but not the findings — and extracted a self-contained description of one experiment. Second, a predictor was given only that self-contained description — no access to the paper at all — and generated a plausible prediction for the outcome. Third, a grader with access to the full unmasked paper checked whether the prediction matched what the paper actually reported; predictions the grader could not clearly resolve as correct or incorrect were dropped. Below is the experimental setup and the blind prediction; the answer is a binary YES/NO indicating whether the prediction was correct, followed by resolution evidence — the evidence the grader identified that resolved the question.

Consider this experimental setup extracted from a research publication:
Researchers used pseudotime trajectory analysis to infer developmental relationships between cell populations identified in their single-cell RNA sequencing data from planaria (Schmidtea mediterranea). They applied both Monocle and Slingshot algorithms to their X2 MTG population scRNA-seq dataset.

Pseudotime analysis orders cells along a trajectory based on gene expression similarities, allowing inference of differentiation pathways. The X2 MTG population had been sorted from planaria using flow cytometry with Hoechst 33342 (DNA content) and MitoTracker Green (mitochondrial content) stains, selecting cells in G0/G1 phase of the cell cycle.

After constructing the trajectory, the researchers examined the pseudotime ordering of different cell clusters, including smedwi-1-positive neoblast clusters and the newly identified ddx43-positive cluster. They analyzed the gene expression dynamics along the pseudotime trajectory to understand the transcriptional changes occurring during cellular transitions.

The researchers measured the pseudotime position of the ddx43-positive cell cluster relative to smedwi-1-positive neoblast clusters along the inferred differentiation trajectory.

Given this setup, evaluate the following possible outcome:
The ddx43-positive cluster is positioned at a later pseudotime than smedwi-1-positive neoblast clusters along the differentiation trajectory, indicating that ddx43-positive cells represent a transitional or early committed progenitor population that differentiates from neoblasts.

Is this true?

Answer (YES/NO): NO